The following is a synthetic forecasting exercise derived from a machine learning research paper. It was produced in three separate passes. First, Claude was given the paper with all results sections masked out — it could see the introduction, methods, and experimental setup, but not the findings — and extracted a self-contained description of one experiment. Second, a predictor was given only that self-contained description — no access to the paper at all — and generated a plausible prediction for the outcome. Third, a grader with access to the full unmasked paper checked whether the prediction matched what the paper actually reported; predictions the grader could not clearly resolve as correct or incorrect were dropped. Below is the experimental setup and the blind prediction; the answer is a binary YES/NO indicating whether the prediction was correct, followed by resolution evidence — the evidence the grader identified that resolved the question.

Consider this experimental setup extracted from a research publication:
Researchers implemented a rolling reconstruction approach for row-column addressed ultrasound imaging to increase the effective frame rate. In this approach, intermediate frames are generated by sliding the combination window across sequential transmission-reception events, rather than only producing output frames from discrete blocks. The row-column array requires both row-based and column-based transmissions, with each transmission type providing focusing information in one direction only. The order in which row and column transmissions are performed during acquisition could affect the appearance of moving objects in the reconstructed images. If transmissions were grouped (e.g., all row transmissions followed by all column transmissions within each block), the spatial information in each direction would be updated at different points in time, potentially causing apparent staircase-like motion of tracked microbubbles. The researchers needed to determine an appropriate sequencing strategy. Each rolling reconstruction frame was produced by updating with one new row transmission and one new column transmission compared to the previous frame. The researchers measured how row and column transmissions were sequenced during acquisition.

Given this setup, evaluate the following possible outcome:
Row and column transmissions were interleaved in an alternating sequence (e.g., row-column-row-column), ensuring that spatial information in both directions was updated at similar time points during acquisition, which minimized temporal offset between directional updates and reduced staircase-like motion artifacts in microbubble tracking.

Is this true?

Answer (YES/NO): YES